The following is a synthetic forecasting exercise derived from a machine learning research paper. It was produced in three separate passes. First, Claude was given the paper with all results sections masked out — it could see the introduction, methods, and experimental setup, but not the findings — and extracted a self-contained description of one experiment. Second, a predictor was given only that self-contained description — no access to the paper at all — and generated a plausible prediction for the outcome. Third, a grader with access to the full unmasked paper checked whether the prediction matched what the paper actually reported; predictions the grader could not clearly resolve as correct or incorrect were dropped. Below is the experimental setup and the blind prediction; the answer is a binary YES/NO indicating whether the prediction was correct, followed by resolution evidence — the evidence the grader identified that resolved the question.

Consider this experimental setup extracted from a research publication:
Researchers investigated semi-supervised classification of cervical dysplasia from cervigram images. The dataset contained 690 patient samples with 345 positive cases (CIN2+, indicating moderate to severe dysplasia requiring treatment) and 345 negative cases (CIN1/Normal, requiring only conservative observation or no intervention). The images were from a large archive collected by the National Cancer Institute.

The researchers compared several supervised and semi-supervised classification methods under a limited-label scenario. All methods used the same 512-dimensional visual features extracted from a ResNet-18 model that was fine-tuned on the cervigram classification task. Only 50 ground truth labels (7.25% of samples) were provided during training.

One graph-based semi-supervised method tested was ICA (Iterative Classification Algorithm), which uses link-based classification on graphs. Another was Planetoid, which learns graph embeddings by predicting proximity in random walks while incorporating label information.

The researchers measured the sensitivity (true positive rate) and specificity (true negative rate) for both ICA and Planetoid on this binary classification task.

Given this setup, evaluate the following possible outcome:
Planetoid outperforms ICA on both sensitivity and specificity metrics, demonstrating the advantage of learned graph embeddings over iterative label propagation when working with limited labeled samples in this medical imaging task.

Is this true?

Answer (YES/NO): NO